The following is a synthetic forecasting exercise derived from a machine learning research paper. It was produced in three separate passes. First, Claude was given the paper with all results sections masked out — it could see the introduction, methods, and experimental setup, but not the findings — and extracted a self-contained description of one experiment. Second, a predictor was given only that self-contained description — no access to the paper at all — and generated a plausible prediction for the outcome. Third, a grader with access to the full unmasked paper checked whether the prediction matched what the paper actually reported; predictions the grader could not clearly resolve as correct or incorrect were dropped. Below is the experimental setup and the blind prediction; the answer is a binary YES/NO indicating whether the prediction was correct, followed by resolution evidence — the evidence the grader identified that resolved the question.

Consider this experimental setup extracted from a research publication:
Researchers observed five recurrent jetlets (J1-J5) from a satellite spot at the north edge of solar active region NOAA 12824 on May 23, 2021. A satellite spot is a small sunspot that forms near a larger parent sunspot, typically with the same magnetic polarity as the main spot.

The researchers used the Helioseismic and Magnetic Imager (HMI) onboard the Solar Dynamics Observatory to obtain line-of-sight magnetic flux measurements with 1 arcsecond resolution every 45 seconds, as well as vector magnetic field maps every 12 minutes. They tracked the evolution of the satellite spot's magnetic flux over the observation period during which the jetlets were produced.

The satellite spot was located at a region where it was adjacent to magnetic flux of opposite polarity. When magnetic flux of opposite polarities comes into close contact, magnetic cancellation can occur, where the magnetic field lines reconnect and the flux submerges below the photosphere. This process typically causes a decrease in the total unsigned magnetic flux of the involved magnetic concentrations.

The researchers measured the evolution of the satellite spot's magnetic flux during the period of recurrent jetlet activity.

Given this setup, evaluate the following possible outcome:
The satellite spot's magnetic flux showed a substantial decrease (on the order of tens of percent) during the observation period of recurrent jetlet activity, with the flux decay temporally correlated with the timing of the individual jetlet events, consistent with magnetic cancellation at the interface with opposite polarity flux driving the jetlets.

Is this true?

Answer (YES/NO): YES